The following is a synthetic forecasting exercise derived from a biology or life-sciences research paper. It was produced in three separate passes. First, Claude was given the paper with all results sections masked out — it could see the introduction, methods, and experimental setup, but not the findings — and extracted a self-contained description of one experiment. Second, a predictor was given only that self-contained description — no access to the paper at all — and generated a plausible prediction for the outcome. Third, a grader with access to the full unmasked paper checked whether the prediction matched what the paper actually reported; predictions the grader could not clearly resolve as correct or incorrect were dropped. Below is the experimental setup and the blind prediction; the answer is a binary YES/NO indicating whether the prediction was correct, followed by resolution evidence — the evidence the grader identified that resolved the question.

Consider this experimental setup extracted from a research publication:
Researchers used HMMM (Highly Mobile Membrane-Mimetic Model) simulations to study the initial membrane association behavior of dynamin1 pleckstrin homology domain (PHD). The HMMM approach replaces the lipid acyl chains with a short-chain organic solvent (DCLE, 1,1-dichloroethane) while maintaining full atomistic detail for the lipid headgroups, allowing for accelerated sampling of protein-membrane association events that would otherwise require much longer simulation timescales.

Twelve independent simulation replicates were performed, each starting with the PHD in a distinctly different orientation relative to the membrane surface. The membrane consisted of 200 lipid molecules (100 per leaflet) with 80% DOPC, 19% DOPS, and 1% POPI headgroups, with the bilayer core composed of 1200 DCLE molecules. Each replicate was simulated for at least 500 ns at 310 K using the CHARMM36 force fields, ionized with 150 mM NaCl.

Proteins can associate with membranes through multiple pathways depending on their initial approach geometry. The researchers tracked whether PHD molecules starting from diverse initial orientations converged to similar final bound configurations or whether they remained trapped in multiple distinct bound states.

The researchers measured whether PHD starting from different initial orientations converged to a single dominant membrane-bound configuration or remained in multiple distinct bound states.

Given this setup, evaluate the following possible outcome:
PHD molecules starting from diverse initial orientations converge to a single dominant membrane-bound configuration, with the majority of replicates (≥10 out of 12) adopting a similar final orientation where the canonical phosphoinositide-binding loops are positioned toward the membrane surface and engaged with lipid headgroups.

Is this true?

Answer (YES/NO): YES